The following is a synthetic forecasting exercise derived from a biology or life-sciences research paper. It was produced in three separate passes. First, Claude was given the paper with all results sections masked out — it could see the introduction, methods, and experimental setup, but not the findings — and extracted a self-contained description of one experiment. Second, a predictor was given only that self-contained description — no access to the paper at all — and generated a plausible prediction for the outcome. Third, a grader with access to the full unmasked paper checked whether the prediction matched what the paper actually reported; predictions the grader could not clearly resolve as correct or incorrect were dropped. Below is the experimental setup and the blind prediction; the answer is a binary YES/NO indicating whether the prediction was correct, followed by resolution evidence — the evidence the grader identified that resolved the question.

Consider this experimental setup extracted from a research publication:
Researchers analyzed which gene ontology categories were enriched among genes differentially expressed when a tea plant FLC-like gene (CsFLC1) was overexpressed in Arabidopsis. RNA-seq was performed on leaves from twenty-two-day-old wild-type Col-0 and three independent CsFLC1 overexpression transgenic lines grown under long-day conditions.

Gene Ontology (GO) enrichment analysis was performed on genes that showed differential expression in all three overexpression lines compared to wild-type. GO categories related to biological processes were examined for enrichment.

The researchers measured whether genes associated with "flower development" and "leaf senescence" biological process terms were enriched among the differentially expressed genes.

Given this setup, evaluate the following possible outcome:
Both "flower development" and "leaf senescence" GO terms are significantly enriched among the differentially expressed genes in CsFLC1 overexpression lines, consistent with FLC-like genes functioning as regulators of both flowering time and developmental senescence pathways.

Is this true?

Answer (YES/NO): YES